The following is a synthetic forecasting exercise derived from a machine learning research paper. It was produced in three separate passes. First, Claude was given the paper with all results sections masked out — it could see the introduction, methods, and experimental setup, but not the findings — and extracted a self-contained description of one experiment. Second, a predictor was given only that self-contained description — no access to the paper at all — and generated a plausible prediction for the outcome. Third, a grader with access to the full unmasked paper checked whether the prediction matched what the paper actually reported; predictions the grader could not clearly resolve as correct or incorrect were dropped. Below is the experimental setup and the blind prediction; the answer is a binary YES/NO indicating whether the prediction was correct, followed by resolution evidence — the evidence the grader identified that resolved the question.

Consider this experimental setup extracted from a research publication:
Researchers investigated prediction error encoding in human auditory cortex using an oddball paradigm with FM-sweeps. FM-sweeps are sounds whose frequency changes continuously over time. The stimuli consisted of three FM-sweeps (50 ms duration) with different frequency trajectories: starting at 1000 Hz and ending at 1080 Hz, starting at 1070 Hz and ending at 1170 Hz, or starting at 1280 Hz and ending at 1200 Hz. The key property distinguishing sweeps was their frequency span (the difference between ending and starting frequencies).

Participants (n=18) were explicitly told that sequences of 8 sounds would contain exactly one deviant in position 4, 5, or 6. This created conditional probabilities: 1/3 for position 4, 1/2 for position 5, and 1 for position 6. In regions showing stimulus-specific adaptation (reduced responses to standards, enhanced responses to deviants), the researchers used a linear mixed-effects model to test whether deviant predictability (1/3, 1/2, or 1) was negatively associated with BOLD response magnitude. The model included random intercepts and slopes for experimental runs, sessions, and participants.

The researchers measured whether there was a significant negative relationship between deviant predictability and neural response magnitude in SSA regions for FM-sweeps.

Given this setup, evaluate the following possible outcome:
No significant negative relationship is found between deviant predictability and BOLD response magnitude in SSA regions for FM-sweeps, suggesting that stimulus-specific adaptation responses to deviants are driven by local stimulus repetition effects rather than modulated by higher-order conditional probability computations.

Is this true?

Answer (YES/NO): NO